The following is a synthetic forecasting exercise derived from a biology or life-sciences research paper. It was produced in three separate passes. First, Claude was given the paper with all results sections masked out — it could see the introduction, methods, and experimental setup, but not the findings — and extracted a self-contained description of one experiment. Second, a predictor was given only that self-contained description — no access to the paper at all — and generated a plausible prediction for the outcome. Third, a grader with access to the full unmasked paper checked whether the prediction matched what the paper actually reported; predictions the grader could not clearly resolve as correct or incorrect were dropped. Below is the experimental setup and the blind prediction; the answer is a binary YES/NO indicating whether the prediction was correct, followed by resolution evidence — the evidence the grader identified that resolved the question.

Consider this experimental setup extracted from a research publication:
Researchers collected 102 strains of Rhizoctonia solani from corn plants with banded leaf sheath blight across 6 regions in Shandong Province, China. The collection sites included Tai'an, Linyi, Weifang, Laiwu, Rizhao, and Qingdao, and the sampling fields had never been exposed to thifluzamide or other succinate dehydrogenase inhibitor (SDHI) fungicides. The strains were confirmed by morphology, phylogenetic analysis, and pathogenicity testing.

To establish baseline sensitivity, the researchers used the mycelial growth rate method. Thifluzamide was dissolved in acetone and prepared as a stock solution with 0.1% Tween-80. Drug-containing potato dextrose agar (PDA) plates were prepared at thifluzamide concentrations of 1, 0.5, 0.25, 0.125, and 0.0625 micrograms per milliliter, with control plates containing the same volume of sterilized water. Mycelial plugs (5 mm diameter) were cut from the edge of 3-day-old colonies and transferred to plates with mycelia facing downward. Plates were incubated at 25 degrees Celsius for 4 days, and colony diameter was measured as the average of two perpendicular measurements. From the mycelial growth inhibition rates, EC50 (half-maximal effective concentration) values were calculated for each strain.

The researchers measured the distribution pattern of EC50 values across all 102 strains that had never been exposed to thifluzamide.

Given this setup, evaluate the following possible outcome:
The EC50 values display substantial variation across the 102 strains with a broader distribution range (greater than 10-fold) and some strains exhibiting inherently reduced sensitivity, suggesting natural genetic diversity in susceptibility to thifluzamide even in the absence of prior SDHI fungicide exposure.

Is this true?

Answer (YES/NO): YES